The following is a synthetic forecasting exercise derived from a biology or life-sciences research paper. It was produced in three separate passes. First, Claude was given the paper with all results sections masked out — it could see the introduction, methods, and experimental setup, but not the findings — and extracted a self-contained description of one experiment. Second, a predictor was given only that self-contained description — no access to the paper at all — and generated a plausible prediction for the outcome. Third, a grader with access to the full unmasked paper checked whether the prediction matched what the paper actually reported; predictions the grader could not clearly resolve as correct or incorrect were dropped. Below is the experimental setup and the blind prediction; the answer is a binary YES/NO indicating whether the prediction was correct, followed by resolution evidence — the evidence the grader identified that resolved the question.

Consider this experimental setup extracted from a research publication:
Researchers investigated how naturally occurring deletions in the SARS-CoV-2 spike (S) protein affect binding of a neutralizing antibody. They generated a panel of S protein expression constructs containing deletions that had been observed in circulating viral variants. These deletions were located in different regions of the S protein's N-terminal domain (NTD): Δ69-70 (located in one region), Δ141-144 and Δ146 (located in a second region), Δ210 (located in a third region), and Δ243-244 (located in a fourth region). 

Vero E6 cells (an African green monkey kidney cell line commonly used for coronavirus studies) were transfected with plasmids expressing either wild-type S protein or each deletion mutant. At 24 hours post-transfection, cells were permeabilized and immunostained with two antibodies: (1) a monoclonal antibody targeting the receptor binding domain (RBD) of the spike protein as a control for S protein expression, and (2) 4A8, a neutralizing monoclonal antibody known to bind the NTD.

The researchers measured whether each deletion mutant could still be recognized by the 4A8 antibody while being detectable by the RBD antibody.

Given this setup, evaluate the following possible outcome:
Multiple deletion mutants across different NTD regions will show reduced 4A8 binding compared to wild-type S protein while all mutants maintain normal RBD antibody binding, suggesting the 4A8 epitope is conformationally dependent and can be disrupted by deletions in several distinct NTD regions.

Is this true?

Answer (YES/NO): NO